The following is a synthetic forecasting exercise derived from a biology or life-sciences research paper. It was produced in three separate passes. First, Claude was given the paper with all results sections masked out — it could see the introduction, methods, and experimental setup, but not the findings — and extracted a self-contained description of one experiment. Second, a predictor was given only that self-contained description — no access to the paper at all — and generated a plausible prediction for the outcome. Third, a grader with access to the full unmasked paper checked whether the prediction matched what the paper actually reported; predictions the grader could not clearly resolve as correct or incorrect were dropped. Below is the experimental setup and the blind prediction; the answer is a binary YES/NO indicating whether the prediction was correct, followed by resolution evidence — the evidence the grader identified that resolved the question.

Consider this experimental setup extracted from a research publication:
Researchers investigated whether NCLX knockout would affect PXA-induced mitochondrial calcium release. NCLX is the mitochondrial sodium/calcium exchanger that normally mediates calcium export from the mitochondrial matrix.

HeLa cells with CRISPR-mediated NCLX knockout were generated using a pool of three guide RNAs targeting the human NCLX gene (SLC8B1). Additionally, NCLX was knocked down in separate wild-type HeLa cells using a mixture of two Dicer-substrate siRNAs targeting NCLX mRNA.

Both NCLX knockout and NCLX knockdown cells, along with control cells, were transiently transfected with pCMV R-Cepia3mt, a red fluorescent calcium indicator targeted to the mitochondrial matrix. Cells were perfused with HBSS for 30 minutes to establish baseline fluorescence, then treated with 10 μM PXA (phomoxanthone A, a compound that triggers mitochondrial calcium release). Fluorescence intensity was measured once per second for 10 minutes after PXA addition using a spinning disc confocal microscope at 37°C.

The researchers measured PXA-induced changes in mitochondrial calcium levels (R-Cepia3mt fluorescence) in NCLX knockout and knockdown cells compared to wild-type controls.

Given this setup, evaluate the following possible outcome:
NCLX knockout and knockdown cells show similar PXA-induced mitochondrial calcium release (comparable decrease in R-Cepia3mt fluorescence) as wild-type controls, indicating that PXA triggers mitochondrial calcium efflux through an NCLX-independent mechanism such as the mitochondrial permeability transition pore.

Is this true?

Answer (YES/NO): NO